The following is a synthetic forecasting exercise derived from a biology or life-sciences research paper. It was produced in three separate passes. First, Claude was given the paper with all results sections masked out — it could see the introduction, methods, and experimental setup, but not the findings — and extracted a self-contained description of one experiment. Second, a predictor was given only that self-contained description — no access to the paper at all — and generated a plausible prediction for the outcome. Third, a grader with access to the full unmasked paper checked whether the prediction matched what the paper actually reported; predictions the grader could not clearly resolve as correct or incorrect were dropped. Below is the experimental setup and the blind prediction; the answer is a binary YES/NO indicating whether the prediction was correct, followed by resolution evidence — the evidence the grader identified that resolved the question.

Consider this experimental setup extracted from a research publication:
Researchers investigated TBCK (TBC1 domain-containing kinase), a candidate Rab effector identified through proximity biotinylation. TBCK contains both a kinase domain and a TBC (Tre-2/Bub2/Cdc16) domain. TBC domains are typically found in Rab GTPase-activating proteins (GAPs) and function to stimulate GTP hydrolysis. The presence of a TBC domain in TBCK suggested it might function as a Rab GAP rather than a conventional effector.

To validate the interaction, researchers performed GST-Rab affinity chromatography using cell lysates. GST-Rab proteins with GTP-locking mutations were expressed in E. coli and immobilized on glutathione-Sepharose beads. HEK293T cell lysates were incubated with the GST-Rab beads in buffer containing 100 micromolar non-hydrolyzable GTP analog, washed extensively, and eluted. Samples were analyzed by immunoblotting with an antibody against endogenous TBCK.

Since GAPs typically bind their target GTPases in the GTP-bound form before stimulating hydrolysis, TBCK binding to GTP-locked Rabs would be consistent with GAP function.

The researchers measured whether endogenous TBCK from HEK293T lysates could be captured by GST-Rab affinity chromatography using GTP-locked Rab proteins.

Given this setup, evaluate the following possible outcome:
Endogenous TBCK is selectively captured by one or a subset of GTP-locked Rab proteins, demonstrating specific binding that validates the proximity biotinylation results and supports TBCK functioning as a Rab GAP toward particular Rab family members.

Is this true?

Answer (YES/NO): YES